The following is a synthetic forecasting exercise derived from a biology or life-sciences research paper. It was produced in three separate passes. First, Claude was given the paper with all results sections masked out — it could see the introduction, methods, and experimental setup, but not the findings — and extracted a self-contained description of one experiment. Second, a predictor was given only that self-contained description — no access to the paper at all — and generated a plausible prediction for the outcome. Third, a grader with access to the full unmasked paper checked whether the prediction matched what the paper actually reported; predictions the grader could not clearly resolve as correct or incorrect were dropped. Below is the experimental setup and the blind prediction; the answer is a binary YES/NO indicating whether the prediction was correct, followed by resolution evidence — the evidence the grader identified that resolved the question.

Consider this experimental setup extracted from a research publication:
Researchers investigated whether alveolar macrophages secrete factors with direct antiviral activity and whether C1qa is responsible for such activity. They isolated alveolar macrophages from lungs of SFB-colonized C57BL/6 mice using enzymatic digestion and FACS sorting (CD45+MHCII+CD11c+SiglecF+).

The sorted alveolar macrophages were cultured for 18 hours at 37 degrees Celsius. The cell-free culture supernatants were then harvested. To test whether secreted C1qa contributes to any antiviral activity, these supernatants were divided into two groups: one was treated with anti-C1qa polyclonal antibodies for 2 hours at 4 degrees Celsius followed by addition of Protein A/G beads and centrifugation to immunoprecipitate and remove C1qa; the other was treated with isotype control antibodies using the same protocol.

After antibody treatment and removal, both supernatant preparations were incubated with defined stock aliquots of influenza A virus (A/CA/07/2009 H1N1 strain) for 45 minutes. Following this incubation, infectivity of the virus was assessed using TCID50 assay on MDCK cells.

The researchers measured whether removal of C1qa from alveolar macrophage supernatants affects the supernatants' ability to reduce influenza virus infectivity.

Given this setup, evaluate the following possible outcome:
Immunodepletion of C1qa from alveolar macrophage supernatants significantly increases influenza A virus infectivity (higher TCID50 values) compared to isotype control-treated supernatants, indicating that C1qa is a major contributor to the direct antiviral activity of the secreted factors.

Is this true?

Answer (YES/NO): YES